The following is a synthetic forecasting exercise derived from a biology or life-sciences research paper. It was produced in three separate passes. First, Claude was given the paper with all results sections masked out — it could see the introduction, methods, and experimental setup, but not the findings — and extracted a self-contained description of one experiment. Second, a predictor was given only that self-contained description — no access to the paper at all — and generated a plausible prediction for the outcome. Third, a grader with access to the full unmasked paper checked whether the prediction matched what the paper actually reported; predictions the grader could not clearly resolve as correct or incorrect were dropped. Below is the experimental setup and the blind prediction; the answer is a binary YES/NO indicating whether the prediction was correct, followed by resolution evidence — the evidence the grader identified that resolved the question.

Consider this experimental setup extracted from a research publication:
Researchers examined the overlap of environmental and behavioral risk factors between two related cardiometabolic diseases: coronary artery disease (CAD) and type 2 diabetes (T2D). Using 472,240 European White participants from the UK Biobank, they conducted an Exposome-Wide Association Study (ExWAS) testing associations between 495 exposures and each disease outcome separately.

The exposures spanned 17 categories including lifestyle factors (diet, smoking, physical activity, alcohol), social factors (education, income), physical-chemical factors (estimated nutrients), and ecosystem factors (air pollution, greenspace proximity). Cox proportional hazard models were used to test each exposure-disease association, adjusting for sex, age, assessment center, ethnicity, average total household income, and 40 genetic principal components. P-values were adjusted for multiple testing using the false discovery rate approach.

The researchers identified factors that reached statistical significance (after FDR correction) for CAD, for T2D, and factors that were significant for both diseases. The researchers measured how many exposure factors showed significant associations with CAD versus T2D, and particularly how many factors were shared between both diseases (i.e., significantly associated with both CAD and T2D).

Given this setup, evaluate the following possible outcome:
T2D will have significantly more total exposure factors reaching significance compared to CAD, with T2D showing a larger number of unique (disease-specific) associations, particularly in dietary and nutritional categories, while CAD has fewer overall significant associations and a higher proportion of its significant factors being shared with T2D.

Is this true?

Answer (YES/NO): NO